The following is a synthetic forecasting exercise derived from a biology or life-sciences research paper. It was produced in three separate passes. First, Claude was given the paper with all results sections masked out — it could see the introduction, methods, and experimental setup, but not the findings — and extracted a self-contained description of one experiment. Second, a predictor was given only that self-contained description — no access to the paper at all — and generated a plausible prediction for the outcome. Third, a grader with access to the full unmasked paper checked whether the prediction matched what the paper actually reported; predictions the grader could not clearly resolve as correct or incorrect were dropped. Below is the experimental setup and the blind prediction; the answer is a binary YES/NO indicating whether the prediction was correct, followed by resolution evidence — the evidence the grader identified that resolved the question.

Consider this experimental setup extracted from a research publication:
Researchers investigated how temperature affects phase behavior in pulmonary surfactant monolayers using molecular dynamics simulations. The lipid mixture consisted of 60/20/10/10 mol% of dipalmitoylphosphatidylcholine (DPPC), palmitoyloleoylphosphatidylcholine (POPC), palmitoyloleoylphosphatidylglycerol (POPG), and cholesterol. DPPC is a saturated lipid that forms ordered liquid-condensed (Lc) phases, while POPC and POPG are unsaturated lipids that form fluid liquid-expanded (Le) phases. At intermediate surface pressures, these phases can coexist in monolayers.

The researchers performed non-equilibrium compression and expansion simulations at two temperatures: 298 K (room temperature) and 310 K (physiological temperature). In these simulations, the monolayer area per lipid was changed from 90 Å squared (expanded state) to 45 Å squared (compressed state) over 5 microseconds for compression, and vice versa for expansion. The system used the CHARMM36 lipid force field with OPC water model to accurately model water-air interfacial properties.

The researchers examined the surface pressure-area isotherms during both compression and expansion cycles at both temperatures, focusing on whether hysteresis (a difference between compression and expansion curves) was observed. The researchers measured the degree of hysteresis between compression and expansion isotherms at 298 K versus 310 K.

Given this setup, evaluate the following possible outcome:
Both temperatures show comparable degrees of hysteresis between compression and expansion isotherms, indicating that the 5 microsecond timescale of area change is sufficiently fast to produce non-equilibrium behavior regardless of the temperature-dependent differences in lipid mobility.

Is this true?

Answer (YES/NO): NO